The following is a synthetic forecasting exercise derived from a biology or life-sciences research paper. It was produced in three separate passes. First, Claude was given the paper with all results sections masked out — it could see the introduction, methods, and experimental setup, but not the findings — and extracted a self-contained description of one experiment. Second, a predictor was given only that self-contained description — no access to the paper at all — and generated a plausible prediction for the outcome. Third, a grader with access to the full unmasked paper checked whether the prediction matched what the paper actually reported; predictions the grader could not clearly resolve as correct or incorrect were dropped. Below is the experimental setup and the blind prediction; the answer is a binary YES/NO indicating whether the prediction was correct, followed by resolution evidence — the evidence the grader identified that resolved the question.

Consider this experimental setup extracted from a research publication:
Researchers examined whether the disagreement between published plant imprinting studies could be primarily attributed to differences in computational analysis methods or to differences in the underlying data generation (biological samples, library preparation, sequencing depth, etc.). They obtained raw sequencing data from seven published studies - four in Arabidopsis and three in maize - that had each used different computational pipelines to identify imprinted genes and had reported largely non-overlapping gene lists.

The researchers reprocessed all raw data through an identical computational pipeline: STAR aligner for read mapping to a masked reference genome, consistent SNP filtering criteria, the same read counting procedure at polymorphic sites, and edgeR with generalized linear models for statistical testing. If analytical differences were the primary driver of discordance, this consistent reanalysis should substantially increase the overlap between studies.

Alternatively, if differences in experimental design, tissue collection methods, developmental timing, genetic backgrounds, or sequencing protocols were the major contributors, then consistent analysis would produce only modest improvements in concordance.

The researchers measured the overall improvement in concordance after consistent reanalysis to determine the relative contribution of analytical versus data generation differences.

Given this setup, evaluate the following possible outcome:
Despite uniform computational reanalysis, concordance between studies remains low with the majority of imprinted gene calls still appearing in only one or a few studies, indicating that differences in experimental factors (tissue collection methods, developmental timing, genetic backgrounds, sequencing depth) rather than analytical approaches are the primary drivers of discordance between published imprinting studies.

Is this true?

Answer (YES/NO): NO